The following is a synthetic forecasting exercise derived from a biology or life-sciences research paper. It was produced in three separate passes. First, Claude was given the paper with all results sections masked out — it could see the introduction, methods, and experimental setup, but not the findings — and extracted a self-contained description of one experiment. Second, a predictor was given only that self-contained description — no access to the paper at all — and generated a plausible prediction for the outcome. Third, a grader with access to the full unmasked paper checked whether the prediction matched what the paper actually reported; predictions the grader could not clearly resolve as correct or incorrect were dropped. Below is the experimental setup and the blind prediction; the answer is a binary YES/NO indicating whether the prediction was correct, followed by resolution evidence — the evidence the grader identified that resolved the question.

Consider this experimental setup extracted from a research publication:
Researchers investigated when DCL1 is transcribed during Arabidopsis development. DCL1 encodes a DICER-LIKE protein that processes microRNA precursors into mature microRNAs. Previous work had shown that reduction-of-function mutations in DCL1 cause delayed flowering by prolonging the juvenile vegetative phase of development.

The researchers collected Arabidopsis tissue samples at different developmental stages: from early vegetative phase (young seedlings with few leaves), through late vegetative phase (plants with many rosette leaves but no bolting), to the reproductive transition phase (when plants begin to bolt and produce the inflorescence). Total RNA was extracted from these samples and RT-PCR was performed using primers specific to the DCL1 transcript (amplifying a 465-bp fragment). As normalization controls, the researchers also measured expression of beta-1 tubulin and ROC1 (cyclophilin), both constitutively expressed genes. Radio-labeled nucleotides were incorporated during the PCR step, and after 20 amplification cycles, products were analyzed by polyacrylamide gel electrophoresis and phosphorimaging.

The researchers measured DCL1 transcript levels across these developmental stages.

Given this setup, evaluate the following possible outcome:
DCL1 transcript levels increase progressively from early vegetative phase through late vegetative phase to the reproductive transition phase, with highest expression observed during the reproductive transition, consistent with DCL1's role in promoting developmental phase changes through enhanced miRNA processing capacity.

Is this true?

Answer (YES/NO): NO